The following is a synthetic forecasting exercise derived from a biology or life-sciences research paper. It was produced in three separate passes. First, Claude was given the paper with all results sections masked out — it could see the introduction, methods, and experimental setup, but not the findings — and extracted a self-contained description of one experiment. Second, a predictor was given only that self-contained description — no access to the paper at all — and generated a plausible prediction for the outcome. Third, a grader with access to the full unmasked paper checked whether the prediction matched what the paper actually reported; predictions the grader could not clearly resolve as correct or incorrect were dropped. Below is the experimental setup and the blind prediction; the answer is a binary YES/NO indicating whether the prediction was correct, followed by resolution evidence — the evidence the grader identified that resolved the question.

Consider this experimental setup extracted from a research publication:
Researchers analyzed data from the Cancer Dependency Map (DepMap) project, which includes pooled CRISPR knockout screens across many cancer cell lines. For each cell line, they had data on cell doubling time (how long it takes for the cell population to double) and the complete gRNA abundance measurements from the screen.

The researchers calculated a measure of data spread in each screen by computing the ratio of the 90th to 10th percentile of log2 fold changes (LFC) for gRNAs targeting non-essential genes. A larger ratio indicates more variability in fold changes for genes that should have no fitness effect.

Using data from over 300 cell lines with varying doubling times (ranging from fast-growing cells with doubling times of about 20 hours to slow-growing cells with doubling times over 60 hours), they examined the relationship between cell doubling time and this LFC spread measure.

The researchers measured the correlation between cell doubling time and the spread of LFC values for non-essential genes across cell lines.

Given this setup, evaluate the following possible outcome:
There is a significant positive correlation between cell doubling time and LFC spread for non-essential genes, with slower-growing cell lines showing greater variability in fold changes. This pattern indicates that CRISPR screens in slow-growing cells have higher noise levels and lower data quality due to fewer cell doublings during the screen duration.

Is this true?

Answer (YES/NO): NO